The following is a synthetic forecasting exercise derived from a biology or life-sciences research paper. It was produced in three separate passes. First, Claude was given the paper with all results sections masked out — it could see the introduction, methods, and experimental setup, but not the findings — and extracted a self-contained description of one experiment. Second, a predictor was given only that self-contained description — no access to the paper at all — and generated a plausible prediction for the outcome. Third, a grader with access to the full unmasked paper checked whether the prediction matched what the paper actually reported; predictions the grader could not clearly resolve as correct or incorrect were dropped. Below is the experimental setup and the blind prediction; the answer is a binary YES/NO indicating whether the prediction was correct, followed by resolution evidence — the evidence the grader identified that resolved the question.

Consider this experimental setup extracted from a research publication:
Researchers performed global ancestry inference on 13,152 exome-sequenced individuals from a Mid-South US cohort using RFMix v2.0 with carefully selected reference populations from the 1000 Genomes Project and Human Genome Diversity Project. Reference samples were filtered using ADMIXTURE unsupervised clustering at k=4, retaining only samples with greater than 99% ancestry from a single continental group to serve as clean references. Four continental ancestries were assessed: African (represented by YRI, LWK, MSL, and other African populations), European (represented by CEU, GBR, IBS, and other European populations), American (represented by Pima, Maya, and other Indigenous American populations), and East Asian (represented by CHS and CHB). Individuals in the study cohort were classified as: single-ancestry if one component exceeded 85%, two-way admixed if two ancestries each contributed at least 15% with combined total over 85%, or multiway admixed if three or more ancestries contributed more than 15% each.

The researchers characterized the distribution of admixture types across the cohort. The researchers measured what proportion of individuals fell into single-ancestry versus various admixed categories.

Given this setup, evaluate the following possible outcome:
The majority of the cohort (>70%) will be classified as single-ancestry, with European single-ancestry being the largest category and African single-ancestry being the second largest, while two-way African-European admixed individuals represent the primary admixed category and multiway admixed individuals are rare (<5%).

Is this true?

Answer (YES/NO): NO